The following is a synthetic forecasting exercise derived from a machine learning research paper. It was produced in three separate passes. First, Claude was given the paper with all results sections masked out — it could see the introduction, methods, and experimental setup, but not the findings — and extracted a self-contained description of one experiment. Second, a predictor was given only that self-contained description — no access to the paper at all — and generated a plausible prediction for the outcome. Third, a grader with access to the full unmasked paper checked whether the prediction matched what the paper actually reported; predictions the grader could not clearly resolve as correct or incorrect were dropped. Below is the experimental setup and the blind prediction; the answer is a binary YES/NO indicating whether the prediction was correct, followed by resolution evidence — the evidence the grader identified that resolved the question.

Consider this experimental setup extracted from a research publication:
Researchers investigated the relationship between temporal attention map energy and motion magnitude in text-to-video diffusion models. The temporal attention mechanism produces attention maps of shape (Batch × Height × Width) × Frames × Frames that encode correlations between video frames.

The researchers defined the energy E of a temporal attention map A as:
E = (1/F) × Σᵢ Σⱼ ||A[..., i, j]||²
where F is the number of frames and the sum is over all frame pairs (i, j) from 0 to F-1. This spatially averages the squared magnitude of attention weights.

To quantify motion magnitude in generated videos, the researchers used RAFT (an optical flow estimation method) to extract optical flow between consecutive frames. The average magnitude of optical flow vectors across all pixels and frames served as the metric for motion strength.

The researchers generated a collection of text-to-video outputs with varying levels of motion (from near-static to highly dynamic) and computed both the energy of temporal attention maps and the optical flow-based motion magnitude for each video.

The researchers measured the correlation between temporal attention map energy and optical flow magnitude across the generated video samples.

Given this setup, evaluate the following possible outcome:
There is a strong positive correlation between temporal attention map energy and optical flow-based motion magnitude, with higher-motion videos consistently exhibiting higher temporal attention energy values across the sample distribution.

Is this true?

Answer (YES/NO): YES